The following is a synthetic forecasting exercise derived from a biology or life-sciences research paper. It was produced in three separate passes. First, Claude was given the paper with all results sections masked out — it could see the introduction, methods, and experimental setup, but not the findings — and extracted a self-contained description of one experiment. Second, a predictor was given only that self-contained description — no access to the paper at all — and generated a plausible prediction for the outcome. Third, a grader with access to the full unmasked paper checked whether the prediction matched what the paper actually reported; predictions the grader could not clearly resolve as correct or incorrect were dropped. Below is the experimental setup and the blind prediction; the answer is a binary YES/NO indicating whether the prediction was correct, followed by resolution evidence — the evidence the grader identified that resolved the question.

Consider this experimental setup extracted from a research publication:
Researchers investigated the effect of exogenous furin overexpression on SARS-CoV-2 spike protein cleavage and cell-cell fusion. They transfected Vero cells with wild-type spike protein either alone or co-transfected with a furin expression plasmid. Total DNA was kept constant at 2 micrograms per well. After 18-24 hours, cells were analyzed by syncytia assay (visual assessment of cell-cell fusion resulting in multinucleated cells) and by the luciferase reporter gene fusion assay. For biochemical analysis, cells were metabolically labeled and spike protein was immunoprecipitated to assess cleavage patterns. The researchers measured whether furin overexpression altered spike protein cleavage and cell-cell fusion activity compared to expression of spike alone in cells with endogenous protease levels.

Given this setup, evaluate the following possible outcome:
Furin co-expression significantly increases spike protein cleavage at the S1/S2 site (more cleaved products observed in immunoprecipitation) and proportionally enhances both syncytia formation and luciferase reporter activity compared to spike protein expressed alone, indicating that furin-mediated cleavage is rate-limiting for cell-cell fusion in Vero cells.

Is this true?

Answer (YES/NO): YES